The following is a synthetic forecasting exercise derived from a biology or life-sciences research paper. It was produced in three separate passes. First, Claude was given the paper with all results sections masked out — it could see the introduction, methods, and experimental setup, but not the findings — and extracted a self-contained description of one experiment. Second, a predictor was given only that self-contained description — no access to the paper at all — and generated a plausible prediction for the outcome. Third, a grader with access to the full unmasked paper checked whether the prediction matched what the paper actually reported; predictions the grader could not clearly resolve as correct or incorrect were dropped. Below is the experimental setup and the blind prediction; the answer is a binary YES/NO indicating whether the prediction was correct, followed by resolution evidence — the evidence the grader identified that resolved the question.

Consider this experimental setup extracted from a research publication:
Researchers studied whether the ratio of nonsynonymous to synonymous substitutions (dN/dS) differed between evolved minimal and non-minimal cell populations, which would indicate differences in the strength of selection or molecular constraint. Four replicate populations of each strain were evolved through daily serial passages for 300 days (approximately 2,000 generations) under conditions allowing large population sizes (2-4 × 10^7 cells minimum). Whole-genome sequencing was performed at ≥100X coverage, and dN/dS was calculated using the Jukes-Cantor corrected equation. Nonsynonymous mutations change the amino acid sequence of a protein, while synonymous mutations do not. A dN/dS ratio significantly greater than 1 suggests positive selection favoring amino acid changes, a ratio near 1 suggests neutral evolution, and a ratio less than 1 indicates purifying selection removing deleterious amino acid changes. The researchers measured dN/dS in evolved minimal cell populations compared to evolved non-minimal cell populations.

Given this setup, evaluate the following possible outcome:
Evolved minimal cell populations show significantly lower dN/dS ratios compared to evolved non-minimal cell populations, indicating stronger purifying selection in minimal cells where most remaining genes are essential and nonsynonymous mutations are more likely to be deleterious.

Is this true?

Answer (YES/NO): NO